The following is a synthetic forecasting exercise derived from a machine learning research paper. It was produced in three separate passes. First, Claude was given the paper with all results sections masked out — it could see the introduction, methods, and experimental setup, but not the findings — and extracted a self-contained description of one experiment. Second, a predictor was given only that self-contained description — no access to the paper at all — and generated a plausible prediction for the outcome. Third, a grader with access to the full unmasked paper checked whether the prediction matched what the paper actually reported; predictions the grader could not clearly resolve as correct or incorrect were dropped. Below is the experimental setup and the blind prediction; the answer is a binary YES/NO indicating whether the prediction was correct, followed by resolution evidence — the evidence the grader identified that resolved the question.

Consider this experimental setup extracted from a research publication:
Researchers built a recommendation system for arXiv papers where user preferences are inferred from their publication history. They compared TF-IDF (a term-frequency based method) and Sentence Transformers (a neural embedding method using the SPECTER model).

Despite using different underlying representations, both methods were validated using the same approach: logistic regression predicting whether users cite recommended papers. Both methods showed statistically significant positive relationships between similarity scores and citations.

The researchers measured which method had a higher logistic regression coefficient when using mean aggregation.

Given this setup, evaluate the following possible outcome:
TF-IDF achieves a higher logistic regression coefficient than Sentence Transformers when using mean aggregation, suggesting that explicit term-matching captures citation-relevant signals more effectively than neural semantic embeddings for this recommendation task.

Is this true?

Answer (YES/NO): YES